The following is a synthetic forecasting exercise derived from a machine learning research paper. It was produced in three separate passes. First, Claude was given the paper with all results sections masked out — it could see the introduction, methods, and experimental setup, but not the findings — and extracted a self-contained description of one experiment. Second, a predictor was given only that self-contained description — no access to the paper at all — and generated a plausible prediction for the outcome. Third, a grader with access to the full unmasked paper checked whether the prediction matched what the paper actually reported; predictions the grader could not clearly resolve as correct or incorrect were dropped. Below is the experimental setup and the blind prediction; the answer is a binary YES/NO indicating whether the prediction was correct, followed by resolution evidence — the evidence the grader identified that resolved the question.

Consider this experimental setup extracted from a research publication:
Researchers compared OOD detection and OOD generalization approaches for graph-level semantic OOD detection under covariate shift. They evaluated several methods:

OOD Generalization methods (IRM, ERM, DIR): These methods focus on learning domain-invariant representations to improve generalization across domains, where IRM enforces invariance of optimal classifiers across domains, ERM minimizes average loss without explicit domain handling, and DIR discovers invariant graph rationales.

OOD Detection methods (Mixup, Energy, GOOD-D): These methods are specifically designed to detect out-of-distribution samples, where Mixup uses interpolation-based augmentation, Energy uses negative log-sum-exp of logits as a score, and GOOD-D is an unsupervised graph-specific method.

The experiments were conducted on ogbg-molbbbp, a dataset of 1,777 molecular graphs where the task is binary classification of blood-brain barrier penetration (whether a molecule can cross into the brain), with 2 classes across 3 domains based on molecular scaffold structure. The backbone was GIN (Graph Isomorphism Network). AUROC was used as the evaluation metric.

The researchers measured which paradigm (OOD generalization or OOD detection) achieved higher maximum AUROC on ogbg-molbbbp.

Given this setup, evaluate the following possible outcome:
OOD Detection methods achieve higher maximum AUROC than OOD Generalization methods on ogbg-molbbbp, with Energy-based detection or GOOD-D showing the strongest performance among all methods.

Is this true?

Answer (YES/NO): NO